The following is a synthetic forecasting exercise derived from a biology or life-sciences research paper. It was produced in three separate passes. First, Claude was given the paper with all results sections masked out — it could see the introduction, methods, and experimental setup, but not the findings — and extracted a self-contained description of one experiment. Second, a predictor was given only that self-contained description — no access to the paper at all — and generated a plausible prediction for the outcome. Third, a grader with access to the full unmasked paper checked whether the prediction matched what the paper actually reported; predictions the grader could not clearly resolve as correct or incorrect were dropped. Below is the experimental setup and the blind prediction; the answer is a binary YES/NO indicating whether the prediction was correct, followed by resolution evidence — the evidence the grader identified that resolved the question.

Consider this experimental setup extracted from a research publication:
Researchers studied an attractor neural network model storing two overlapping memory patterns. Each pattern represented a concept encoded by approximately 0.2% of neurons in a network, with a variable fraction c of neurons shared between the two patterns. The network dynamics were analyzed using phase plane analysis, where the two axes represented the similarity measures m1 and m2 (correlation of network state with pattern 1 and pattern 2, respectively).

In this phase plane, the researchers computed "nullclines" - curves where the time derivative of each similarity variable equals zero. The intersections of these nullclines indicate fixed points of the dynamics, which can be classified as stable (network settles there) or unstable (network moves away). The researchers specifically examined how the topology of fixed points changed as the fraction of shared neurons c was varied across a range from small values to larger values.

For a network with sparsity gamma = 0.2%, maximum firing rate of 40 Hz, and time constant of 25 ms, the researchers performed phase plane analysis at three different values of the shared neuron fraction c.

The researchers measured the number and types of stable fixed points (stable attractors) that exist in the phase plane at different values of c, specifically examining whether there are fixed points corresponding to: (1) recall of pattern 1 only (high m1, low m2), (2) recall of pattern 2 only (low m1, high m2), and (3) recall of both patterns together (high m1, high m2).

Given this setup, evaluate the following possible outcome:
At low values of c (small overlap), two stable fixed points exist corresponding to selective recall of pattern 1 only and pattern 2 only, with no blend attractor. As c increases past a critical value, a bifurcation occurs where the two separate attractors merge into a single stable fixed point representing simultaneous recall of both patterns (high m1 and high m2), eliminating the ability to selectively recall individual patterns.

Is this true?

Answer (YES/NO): NO